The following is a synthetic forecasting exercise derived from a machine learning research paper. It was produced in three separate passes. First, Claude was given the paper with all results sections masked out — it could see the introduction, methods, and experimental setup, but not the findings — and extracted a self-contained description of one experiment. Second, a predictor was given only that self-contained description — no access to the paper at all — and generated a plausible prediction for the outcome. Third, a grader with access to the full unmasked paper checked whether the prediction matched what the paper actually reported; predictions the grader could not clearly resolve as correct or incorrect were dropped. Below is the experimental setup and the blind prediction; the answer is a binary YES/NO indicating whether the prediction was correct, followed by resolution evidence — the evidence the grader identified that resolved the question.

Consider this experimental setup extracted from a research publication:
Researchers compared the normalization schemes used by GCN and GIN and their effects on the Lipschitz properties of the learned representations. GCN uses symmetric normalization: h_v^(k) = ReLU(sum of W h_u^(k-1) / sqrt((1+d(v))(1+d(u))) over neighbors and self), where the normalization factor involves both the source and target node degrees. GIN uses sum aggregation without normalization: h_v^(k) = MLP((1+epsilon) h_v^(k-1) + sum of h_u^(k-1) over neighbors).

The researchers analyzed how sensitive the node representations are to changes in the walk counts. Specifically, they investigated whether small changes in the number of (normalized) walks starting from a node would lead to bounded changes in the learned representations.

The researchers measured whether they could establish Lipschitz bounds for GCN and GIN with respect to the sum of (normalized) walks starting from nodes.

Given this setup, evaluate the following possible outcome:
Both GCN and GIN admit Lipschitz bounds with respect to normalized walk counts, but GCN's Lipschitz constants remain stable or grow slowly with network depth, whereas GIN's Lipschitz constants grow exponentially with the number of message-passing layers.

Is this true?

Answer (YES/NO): NO